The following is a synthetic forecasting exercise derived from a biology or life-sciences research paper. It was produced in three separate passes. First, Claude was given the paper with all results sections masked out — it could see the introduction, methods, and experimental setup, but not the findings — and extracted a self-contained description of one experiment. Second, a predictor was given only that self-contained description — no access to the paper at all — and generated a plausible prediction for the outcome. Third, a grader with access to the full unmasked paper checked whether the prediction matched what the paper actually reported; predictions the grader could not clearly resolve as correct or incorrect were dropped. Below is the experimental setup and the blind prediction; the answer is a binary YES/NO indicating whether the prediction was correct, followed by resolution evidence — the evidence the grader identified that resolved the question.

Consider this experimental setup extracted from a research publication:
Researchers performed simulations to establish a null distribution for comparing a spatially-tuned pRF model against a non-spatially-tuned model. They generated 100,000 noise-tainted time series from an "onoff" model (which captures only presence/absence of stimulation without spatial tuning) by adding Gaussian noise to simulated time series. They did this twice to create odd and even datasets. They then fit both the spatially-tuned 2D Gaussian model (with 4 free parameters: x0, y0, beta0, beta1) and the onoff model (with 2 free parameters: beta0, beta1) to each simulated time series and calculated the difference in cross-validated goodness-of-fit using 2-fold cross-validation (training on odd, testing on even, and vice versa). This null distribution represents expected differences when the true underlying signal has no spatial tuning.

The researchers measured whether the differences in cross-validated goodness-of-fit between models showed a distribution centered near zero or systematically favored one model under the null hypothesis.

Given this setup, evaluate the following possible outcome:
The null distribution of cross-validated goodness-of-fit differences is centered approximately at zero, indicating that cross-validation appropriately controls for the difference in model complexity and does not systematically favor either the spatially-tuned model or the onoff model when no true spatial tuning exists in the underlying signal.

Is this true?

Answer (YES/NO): NO